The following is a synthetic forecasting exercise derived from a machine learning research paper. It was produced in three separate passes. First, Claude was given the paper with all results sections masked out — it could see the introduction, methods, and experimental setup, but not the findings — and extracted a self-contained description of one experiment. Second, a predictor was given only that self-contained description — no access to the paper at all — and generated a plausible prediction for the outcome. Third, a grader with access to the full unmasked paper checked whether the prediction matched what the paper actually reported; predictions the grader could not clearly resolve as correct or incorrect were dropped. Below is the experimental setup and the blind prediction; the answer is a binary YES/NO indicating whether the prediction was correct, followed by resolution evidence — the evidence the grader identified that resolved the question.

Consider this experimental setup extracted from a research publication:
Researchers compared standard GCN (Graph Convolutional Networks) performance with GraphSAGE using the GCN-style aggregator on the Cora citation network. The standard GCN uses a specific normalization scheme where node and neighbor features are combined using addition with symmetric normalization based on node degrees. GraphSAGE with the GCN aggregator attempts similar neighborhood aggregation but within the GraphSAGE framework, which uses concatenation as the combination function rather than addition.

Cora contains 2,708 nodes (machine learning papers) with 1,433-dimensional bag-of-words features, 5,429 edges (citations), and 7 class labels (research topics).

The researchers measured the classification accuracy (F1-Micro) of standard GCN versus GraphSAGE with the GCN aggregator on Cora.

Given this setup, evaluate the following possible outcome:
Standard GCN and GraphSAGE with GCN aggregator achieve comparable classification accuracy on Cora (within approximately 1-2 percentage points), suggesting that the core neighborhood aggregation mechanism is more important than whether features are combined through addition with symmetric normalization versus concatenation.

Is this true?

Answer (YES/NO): NO